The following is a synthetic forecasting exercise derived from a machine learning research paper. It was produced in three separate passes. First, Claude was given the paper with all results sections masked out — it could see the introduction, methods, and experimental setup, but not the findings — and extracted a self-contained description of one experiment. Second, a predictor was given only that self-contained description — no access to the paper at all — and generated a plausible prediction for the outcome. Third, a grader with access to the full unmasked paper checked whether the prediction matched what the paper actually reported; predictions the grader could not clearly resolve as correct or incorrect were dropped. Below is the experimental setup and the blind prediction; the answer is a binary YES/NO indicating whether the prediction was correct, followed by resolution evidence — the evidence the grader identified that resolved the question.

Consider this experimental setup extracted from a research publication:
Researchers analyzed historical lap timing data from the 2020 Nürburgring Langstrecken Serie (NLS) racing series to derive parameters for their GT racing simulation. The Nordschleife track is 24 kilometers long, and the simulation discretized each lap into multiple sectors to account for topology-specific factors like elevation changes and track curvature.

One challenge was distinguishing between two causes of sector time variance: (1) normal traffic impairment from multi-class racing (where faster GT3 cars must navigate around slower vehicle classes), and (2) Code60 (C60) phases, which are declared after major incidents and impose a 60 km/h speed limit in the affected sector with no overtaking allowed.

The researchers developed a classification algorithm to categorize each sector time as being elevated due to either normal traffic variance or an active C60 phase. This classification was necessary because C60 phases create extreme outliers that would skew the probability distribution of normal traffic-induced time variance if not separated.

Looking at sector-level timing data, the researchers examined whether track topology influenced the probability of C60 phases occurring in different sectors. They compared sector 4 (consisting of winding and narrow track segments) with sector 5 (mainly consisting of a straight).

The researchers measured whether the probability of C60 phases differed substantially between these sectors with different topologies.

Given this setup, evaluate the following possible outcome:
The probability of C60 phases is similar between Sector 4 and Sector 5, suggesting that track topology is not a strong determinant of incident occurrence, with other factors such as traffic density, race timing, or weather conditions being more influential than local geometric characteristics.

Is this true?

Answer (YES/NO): NO